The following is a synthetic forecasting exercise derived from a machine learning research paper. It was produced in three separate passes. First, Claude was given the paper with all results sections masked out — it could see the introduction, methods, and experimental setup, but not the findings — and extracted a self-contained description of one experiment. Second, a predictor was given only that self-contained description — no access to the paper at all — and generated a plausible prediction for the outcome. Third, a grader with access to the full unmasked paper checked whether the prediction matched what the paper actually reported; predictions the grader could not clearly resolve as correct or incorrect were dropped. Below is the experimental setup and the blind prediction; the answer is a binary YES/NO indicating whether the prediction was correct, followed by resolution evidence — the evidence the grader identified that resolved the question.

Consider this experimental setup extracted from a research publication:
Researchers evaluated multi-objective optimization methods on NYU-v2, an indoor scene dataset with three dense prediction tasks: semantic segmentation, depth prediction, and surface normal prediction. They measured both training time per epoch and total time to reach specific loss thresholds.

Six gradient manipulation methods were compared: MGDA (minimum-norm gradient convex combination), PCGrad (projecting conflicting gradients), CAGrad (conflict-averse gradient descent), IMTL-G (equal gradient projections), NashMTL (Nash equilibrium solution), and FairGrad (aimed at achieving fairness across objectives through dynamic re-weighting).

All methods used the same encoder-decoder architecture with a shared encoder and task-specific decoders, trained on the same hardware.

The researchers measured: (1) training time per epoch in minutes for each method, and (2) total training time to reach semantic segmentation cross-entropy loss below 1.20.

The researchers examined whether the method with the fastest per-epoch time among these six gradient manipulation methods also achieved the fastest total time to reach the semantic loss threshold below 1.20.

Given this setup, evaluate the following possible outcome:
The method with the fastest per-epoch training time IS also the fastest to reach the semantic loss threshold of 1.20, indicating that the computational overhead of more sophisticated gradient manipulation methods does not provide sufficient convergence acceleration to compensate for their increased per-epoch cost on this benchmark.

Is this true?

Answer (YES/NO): NO